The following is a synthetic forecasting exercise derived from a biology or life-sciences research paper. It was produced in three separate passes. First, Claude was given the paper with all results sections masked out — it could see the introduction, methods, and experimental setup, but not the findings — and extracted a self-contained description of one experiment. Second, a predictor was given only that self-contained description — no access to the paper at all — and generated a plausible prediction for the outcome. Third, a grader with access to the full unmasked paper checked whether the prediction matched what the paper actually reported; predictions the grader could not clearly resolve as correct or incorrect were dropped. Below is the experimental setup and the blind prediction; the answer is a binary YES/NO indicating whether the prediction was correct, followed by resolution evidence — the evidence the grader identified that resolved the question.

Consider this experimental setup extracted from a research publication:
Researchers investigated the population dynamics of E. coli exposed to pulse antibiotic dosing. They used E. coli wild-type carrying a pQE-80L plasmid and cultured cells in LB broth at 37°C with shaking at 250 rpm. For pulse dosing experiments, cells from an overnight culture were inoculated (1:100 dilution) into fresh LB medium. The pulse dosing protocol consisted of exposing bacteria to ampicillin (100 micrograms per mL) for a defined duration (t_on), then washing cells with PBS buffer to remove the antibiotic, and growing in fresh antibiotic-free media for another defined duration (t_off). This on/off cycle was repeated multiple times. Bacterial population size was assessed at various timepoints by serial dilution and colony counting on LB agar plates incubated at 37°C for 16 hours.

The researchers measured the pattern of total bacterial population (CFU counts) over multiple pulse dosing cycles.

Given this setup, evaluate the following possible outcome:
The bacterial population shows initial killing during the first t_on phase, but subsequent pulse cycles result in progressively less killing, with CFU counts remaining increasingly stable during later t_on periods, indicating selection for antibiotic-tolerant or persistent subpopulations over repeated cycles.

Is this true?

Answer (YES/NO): NO